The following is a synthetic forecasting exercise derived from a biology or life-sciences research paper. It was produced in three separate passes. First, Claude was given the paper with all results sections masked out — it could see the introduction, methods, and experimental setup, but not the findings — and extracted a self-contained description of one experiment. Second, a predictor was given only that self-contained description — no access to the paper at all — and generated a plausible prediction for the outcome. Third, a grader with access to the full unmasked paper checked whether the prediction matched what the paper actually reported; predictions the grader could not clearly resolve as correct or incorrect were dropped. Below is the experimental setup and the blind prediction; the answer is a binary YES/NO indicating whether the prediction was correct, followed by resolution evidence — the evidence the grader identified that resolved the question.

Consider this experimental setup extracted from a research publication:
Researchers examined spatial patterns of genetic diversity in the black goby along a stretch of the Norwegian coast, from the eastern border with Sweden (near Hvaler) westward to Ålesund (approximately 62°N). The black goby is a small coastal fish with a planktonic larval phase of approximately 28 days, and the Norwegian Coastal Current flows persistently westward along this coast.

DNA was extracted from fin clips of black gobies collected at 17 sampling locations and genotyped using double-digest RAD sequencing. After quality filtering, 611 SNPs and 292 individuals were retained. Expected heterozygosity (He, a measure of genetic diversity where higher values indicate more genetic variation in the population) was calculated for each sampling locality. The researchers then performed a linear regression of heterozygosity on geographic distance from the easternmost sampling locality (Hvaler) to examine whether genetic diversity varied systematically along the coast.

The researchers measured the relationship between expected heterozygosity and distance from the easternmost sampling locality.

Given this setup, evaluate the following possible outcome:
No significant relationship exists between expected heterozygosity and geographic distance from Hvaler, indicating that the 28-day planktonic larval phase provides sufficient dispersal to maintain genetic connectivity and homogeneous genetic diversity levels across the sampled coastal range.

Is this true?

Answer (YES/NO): NO